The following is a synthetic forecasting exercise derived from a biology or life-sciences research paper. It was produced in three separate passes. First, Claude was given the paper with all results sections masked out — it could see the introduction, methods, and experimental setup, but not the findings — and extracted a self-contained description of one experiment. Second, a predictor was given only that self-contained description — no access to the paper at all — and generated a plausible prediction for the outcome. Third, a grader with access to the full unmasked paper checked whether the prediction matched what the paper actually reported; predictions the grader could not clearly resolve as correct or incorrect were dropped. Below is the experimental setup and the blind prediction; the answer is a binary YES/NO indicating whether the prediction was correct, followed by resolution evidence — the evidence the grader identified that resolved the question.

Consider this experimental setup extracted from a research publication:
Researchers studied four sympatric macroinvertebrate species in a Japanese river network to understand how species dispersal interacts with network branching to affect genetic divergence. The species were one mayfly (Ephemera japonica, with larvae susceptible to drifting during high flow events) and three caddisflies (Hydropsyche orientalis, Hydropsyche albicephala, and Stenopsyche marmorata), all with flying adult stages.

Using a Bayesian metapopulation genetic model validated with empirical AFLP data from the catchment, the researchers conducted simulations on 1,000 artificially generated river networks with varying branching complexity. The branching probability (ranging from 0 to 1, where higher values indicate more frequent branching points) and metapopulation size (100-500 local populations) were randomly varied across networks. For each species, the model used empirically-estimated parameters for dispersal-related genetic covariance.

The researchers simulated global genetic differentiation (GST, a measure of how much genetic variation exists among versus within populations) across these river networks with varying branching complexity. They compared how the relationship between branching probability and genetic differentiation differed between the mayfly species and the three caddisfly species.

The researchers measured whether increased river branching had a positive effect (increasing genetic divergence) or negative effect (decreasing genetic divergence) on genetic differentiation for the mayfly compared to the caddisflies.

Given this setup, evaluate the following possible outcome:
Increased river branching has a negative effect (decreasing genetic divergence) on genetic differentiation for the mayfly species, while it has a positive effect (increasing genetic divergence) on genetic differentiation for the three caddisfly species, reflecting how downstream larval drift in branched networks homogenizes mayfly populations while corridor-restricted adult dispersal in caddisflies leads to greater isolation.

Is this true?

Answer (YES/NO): NO